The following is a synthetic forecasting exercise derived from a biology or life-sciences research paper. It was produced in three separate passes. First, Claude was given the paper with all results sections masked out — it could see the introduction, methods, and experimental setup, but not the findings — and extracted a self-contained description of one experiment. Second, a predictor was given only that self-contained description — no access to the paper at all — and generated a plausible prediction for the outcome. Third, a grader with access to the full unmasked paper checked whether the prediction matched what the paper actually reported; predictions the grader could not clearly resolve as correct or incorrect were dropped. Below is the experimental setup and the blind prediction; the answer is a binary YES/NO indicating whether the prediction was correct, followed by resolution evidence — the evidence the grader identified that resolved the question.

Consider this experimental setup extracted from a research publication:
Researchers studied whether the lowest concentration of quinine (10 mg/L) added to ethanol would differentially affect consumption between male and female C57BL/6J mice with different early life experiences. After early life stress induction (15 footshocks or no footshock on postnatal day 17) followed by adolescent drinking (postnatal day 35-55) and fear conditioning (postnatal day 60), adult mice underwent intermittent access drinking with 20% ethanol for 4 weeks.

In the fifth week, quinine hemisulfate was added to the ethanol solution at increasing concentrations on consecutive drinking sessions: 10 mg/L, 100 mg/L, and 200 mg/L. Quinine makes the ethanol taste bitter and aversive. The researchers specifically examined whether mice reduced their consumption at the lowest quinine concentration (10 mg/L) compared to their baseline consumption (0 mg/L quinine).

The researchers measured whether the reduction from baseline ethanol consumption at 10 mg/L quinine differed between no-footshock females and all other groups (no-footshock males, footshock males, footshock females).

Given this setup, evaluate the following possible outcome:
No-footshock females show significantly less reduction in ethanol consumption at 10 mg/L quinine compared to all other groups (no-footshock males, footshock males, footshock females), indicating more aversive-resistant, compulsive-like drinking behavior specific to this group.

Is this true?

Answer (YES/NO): NO